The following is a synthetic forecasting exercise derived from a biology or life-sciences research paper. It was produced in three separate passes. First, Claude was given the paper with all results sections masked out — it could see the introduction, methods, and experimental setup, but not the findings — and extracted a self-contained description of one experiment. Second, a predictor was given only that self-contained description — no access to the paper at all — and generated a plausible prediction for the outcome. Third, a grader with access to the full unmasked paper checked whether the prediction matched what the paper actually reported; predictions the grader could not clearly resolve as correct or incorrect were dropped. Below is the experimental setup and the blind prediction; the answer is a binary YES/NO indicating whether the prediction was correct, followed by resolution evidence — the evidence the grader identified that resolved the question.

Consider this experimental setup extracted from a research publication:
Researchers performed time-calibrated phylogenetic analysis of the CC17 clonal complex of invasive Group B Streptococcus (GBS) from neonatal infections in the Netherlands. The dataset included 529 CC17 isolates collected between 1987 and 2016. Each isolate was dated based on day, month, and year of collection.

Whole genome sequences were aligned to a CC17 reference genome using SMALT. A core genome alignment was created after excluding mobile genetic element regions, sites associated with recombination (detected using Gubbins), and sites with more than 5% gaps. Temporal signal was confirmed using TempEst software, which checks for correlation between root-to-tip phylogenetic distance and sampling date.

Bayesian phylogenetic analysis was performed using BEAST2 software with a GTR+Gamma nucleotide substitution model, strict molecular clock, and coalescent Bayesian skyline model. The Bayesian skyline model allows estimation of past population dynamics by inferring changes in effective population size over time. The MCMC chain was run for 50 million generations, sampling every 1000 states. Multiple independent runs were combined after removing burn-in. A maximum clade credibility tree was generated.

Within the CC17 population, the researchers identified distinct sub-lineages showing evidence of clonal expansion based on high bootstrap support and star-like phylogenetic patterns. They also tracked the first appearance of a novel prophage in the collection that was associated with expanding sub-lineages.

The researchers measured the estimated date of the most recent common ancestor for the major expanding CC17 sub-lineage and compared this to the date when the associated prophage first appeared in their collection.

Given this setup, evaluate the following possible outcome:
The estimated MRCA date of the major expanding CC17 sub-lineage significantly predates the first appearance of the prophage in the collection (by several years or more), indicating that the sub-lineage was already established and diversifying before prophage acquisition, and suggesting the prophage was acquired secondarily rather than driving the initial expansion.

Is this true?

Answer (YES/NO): YES